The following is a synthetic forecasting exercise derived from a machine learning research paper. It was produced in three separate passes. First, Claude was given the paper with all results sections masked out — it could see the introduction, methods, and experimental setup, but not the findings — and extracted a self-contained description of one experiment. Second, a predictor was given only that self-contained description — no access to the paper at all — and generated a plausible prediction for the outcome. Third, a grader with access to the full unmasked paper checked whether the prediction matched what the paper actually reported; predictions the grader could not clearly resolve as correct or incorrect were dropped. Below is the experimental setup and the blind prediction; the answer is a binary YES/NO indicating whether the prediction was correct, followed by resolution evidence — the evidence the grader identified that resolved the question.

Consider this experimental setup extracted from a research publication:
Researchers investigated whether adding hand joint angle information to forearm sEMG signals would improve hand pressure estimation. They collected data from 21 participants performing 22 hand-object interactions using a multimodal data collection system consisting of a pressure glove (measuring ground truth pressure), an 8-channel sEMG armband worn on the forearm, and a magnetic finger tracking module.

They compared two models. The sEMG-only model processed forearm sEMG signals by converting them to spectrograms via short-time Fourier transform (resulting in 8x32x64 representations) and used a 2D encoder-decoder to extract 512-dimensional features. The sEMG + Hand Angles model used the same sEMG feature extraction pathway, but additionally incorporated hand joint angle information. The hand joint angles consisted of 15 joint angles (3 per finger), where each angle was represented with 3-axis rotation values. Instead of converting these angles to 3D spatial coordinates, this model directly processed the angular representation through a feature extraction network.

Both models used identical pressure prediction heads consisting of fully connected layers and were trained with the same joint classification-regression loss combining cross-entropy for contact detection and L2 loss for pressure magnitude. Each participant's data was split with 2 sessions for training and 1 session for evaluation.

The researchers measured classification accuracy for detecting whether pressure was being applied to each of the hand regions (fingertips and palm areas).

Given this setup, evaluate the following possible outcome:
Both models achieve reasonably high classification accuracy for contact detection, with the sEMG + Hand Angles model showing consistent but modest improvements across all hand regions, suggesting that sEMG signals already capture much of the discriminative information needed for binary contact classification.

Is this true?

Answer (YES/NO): NO